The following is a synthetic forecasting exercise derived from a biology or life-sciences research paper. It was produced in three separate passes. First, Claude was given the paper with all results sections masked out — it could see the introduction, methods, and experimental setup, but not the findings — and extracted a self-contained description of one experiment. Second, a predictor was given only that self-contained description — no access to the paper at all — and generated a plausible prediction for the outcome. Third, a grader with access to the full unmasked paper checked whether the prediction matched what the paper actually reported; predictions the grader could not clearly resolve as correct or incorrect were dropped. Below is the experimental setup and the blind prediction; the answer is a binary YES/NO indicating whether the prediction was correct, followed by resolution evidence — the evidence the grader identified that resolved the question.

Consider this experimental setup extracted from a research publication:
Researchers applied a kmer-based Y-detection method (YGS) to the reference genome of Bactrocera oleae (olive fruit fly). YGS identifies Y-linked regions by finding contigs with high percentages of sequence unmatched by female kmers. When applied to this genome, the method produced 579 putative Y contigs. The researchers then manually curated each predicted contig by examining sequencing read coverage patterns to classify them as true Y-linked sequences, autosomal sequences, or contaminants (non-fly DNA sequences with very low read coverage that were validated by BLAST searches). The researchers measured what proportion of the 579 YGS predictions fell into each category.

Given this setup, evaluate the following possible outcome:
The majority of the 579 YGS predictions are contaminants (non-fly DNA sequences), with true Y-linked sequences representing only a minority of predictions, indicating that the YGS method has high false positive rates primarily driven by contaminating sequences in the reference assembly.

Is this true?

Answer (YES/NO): YES